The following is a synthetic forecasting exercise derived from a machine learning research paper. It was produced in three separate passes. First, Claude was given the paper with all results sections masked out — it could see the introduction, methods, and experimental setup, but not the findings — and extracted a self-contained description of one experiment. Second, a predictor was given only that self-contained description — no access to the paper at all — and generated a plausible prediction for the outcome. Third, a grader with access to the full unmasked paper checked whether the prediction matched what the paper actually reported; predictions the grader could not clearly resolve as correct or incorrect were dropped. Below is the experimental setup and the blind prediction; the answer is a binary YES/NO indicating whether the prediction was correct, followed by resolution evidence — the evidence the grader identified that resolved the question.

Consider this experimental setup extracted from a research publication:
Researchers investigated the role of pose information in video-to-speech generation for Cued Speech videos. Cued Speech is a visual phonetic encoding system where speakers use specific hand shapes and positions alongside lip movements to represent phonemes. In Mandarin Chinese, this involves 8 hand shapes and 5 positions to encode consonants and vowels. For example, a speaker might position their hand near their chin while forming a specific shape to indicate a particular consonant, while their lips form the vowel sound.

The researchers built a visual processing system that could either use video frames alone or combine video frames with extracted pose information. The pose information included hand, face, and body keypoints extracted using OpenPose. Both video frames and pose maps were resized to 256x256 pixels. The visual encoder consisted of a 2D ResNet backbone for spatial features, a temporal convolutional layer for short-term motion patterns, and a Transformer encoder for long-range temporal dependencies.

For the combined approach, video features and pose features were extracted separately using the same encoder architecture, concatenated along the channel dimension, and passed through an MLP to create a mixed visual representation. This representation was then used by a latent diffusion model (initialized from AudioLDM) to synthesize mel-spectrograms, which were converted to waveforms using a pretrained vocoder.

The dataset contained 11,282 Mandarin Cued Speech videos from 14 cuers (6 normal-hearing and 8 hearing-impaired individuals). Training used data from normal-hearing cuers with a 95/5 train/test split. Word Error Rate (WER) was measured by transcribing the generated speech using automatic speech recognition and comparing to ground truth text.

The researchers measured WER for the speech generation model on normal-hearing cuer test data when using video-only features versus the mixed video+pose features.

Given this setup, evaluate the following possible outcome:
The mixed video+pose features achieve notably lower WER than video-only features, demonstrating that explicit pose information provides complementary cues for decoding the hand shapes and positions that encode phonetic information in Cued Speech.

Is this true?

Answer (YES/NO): YES